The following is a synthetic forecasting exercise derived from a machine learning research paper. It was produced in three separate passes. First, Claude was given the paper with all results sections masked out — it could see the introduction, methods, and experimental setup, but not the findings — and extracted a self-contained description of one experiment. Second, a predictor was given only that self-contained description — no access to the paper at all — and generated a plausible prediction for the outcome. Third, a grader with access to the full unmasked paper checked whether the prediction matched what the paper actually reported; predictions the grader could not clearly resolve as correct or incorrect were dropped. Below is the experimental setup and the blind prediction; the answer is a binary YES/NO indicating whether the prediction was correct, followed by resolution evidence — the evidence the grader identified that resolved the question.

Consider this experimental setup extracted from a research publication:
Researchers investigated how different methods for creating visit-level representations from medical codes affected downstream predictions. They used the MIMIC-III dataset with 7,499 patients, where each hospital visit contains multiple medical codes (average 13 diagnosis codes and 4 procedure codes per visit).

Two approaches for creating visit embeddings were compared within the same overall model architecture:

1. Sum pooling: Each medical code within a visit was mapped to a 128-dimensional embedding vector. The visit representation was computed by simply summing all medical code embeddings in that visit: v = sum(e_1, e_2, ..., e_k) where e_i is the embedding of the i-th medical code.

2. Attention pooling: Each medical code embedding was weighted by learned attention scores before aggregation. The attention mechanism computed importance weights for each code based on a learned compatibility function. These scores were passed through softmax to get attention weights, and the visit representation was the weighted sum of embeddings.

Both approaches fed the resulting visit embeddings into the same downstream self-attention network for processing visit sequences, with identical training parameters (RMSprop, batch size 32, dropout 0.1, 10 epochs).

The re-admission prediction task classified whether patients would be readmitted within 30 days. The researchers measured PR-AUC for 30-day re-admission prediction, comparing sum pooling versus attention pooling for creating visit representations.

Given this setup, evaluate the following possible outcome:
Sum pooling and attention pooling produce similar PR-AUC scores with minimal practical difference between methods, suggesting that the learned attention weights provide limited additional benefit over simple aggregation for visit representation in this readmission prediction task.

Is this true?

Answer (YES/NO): NO